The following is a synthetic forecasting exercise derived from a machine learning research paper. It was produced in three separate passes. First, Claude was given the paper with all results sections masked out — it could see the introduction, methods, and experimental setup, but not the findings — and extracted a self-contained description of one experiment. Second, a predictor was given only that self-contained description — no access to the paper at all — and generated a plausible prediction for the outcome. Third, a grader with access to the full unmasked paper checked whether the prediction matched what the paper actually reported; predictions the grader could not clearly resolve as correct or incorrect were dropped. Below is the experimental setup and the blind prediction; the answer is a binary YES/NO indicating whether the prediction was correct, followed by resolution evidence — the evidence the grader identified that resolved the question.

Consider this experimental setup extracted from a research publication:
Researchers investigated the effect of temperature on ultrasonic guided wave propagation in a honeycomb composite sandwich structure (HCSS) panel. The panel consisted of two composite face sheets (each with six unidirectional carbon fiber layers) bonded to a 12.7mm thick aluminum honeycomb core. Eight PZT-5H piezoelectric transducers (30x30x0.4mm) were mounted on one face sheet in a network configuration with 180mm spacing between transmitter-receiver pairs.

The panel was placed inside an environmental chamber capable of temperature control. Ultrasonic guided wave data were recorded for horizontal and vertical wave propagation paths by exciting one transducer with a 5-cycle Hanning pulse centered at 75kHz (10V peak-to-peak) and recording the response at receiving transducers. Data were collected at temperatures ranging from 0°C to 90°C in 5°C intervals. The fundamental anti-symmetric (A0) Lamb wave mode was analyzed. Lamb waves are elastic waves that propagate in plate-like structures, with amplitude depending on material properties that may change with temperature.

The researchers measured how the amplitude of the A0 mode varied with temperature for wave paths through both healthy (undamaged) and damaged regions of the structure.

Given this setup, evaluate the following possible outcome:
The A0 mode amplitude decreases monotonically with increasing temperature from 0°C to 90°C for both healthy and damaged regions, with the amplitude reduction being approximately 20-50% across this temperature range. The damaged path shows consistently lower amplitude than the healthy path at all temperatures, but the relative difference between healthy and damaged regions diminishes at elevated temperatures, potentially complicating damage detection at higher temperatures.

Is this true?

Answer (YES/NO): NO